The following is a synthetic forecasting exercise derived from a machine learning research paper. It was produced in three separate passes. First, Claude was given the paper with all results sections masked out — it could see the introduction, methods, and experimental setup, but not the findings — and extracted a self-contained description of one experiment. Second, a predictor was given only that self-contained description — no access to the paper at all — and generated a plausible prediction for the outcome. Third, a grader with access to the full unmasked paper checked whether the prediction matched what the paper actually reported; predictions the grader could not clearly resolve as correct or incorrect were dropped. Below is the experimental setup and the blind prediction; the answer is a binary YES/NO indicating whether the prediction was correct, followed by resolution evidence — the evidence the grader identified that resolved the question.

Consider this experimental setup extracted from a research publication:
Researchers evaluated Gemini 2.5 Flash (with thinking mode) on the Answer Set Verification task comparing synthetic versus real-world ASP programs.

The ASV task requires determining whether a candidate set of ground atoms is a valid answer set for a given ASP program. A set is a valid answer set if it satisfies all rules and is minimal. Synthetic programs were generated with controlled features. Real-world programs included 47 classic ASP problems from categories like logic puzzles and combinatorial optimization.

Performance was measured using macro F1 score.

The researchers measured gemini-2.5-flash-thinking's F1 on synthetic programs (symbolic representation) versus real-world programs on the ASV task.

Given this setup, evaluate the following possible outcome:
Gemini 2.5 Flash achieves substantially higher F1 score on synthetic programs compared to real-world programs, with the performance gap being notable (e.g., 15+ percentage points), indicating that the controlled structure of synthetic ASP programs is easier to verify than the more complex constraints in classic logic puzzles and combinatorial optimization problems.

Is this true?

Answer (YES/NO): YES